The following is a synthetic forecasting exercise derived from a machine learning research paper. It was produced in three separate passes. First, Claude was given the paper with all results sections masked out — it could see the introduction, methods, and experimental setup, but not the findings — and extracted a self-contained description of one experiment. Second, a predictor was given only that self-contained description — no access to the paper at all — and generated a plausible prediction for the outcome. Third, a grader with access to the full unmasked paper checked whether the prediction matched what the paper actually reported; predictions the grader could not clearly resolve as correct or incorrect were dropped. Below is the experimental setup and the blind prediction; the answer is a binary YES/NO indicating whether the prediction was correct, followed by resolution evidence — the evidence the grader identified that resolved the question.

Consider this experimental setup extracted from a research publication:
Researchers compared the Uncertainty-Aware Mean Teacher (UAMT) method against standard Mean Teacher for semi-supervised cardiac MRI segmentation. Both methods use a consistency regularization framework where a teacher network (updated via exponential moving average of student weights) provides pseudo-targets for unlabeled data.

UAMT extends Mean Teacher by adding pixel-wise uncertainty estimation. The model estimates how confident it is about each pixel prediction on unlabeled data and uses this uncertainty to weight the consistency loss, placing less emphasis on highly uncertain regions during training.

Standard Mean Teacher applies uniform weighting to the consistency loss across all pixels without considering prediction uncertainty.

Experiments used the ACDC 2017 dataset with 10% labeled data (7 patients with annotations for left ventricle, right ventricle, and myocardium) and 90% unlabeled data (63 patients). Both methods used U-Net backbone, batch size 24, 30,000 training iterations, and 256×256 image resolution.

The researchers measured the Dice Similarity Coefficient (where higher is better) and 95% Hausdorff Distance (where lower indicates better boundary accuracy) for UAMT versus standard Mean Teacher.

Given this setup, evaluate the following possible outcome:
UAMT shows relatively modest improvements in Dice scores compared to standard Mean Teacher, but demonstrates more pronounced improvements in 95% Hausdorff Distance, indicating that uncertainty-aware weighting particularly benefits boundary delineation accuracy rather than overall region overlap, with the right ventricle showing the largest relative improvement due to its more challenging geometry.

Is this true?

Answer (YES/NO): NO